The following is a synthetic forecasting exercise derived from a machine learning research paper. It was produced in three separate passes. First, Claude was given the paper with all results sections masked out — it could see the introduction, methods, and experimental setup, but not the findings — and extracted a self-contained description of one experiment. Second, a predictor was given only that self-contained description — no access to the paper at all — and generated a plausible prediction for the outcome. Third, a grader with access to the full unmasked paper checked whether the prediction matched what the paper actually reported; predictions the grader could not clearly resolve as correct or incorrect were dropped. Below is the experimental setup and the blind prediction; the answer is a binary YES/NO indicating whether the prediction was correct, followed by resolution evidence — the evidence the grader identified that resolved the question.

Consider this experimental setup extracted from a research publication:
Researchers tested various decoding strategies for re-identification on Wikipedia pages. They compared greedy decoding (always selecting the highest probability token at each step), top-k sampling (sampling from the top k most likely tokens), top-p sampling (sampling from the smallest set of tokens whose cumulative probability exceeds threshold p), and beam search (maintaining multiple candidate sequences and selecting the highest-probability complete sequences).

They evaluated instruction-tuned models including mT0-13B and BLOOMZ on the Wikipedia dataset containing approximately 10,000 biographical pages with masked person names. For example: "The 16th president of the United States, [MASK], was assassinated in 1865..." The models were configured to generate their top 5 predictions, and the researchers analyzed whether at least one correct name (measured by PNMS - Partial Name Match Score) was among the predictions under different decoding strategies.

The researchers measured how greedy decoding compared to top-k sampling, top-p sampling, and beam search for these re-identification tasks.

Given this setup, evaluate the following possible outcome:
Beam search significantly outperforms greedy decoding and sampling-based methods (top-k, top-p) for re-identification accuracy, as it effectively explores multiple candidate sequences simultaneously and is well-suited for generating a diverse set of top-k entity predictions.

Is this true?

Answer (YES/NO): NO